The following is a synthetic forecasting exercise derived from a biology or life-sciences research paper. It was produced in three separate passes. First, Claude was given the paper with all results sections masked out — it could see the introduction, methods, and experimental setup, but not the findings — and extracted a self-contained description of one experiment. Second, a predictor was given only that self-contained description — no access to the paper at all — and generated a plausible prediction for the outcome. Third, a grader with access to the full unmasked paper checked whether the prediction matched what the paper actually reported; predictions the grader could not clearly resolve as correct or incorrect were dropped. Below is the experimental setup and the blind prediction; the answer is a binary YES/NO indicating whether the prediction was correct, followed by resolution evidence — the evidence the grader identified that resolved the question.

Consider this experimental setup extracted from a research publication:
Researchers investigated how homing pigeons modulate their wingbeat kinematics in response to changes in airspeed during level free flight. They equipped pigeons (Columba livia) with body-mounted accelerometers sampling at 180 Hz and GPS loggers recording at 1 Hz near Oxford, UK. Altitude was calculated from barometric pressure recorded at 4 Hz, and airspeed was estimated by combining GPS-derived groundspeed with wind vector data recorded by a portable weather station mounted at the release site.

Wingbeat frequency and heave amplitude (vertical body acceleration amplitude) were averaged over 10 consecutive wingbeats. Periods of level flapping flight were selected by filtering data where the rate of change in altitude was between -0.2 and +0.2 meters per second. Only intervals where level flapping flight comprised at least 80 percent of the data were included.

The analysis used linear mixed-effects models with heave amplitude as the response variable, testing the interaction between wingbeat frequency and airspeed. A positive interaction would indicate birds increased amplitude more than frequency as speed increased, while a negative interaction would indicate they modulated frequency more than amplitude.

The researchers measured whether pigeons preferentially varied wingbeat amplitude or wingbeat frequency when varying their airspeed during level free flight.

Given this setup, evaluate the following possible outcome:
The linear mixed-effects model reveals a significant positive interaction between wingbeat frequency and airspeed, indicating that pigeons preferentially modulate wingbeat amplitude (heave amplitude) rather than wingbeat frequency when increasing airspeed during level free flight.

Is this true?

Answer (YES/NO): NO